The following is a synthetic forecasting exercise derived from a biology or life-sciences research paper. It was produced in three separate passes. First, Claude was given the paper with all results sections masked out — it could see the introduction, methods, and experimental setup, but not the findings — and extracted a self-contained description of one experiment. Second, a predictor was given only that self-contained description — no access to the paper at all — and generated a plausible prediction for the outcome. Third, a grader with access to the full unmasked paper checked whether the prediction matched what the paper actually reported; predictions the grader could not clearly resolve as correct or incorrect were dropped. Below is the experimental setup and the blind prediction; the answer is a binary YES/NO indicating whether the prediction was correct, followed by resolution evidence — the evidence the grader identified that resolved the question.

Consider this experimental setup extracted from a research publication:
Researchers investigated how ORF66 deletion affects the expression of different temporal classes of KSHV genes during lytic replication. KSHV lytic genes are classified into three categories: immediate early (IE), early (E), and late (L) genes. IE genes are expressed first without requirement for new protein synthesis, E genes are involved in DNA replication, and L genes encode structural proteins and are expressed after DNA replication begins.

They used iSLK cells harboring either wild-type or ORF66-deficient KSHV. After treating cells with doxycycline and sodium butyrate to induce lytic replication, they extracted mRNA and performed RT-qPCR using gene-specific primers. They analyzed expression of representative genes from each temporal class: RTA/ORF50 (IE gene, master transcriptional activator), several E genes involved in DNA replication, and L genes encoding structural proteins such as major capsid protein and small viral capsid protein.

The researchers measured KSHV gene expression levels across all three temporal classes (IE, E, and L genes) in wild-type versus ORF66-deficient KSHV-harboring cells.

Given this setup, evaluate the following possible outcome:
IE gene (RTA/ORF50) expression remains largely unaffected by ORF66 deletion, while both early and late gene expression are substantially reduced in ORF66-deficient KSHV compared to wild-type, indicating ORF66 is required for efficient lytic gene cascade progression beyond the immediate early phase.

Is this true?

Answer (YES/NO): NO